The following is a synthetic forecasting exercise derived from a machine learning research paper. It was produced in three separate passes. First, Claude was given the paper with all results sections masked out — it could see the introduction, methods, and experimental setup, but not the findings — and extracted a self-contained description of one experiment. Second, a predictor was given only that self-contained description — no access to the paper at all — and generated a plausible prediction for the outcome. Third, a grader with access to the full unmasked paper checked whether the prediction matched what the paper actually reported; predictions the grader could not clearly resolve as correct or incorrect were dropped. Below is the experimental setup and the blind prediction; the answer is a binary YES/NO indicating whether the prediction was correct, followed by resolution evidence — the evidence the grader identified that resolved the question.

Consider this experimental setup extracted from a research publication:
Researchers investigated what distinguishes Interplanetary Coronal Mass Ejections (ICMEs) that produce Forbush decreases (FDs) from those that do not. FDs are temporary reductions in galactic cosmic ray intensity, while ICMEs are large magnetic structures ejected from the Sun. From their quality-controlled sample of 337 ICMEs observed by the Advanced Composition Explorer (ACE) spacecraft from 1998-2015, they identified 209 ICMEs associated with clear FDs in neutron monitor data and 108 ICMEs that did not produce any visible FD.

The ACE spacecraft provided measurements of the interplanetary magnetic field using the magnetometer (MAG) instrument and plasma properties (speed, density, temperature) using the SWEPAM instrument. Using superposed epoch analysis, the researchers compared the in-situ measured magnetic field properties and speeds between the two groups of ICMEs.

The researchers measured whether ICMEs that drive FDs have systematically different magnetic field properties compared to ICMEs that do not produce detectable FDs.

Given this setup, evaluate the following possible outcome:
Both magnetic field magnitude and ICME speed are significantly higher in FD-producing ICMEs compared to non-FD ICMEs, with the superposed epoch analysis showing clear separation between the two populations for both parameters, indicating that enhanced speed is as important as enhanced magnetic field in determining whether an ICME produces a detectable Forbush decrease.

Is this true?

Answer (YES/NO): NO